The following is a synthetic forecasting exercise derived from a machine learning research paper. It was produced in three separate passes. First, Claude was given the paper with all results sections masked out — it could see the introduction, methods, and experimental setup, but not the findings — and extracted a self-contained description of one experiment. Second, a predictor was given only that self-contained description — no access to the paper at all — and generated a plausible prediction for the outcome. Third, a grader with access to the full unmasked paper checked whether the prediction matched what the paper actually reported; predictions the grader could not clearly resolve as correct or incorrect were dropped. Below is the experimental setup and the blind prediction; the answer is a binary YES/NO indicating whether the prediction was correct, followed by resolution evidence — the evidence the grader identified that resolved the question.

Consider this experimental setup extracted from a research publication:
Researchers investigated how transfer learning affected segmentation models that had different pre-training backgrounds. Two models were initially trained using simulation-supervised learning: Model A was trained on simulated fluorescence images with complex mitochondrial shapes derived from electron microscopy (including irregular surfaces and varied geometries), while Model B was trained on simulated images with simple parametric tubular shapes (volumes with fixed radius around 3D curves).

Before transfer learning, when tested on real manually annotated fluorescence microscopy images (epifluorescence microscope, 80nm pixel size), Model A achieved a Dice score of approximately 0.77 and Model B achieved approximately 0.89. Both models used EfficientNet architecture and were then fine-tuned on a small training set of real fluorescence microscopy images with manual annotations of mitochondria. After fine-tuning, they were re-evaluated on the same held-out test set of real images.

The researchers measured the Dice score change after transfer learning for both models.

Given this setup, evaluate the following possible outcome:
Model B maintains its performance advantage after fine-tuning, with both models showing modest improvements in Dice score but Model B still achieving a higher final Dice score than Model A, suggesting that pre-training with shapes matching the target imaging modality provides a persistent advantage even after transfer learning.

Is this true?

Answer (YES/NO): NO